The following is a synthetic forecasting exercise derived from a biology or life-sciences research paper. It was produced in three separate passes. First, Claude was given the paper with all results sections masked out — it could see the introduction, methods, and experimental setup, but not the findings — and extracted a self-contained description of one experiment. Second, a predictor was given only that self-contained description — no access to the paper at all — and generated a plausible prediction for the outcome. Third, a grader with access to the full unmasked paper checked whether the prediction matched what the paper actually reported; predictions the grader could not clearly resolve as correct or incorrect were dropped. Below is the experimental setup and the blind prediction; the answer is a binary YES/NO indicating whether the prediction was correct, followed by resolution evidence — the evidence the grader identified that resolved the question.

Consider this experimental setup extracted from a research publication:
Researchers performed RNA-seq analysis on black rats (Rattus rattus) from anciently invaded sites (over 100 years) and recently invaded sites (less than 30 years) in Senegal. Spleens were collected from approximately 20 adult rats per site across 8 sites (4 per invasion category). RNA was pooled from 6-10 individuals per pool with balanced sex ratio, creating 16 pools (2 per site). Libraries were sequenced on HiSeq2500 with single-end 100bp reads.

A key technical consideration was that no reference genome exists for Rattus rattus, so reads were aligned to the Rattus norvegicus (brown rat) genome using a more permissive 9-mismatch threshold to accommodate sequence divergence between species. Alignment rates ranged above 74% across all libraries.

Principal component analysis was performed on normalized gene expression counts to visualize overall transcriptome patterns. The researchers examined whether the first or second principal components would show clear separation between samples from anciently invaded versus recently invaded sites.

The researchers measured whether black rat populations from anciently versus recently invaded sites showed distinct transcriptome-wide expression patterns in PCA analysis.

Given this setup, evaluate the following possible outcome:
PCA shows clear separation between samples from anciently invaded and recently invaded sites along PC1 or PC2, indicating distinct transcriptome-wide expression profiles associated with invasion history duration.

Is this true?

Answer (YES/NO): NO